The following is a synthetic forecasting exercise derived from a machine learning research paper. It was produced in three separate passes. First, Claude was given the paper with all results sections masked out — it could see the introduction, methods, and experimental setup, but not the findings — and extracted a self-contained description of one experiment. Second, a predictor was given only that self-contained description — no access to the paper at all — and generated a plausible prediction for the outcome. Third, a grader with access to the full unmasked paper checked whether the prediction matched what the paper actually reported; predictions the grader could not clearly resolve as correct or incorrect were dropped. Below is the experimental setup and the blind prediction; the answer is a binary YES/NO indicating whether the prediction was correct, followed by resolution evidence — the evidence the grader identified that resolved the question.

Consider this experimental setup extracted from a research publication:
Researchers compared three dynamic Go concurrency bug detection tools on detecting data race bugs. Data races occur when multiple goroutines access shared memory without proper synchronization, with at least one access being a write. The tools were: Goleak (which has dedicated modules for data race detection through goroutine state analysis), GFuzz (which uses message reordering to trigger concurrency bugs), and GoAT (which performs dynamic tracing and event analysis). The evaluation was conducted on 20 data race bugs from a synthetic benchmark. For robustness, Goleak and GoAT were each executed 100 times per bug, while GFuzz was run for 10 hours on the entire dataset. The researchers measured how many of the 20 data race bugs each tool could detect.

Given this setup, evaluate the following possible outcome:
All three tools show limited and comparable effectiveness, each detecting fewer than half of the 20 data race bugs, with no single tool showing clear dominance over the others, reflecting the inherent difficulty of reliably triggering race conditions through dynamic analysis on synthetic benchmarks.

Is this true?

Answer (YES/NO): NO